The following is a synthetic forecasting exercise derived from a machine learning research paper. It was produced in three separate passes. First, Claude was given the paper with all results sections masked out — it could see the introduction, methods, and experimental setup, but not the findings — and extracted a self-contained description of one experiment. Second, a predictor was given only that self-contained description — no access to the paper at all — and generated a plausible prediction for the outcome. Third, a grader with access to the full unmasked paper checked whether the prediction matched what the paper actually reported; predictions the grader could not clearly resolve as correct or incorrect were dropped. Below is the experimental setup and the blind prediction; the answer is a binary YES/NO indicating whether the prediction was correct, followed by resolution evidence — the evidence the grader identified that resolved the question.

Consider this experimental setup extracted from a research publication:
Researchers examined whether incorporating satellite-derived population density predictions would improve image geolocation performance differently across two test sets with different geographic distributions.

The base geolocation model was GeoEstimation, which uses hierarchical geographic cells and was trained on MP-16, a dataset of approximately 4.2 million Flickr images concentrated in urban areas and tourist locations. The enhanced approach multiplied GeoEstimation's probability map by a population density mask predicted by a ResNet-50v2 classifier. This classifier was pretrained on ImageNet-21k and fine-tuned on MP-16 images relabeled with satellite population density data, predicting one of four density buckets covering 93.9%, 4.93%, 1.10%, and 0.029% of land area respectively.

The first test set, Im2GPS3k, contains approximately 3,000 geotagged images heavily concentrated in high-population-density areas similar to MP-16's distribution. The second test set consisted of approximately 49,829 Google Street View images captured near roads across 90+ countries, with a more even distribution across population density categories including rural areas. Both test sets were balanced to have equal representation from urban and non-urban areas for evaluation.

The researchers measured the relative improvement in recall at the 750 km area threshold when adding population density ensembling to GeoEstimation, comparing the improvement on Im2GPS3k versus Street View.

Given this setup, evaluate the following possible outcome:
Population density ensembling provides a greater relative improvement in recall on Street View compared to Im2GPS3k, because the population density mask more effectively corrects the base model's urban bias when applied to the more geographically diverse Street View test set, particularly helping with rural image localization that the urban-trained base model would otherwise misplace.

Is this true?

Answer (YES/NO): YES